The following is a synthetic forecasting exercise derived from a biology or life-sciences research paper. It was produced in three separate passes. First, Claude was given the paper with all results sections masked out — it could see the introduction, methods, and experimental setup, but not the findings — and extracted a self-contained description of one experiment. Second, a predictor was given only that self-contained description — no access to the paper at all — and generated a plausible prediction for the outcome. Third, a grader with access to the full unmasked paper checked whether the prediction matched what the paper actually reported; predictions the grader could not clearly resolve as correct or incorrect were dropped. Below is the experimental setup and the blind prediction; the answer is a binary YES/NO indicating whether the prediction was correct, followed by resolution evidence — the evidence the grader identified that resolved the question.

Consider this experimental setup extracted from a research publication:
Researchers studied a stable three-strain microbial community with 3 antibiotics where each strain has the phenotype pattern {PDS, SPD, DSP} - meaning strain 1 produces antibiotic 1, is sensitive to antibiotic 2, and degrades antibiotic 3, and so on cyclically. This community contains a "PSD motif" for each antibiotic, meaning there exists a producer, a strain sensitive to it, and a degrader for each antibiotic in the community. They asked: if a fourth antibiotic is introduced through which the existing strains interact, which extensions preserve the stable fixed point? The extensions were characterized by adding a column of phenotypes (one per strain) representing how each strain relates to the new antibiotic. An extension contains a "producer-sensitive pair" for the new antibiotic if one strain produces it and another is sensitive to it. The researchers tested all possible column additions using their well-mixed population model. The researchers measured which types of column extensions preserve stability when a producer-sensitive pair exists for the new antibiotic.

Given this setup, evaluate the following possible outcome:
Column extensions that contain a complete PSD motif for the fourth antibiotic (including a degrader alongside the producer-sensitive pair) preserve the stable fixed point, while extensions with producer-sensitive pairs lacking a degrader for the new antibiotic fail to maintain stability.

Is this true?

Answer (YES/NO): YES